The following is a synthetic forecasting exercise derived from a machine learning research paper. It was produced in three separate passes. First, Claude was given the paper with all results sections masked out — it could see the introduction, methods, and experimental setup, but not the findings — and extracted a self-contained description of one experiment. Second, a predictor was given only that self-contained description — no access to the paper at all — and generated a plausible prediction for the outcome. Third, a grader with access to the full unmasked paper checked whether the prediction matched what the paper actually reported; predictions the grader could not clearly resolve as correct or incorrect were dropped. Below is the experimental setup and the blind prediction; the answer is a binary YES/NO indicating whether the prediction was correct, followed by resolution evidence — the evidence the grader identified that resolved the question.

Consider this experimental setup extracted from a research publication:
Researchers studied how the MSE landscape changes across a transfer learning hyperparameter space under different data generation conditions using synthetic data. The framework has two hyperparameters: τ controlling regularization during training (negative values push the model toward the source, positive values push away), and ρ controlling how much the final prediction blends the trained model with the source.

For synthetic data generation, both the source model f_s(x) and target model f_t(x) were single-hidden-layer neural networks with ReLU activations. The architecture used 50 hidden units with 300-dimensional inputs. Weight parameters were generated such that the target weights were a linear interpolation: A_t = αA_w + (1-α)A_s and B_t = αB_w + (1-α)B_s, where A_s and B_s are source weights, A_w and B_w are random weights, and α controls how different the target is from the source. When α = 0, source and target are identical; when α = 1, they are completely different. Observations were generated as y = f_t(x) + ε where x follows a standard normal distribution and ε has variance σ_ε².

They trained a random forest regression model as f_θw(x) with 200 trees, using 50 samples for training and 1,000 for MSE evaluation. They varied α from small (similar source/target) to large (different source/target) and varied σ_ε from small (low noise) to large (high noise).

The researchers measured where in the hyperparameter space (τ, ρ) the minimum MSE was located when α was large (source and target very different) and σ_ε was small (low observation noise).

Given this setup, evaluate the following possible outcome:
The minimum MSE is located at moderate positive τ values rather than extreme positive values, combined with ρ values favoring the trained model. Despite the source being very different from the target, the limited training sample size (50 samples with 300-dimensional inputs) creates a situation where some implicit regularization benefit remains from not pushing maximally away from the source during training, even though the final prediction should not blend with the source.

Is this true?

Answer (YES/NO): NO